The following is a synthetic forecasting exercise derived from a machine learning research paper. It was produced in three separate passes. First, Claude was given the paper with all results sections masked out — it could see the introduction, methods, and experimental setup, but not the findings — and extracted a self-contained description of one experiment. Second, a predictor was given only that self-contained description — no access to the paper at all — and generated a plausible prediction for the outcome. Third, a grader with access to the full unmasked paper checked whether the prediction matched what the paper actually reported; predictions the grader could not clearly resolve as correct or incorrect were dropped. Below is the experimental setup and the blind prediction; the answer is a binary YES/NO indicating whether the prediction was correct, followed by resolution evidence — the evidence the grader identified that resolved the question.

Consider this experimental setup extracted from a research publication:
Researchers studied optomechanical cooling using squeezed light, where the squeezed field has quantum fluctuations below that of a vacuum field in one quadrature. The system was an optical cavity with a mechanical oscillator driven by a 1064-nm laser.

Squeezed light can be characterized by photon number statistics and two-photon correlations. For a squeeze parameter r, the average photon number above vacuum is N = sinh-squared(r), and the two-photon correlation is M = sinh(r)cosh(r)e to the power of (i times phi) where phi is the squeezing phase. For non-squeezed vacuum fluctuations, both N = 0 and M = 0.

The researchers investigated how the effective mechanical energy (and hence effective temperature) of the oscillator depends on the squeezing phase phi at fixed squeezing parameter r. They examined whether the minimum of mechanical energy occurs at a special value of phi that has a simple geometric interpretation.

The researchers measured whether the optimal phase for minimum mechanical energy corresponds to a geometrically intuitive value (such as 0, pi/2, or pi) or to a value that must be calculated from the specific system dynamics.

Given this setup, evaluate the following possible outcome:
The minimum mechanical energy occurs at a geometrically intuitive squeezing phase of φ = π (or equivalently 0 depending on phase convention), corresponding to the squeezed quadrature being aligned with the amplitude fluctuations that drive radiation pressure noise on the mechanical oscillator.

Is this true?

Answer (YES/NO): NO